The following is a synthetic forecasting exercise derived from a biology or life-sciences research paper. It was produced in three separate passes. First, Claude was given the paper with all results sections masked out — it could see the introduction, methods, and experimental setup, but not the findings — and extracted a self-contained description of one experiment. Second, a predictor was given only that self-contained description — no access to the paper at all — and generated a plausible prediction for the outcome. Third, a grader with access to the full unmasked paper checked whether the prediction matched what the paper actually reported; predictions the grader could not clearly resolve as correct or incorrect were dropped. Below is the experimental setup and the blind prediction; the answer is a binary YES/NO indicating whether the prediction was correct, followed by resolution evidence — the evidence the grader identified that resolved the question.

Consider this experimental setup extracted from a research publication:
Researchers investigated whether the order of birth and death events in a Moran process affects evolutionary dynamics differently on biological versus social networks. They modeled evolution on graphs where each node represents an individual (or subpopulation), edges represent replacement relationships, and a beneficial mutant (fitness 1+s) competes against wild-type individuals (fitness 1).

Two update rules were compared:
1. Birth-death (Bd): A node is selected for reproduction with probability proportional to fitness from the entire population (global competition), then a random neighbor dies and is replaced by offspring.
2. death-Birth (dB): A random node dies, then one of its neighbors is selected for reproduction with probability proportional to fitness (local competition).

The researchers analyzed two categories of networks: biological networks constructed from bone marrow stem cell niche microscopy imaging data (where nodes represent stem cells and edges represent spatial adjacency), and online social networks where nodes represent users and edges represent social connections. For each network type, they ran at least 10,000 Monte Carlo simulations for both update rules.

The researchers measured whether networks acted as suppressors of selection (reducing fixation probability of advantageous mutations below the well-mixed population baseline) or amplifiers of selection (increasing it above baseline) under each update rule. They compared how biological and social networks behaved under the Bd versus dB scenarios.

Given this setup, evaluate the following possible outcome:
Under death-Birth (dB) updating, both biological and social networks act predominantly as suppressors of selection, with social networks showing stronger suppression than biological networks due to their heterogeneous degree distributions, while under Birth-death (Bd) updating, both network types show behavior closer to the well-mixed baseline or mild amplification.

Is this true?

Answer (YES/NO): NO